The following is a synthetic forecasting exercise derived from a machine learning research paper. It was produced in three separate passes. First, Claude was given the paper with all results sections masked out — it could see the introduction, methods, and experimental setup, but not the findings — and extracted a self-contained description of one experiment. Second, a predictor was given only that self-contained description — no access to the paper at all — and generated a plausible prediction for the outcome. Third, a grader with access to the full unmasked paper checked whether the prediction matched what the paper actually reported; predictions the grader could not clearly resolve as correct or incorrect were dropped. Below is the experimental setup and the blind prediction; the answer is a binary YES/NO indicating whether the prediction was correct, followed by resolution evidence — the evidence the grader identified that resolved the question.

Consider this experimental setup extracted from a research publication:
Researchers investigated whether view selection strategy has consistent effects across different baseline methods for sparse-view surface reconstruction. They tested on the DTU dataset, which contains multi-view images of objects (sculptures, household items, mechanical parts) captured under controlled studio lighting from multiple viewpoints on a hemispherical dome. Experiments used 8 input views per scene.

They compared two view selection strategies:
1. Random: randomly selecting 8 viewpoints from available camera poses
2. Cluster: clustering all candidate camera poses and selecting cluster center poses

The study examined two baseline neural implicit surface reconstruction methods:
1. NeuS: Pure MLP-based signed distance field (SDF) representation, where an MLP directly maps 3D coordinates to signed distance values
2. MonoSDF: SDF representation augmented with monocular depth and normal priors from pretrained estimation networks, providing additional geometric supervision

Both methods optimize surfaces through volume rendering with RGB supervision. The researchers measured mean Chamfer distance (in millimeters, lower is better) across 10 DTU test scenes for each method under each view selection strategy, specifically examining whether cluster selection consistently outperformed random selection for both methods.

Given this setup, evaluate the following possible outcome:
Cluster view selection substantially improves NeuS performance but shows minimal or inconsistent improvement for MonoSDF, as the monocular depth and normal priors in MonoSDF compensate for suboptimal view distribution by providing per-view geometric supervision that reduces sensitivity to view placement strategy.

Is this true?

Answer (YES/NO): YES